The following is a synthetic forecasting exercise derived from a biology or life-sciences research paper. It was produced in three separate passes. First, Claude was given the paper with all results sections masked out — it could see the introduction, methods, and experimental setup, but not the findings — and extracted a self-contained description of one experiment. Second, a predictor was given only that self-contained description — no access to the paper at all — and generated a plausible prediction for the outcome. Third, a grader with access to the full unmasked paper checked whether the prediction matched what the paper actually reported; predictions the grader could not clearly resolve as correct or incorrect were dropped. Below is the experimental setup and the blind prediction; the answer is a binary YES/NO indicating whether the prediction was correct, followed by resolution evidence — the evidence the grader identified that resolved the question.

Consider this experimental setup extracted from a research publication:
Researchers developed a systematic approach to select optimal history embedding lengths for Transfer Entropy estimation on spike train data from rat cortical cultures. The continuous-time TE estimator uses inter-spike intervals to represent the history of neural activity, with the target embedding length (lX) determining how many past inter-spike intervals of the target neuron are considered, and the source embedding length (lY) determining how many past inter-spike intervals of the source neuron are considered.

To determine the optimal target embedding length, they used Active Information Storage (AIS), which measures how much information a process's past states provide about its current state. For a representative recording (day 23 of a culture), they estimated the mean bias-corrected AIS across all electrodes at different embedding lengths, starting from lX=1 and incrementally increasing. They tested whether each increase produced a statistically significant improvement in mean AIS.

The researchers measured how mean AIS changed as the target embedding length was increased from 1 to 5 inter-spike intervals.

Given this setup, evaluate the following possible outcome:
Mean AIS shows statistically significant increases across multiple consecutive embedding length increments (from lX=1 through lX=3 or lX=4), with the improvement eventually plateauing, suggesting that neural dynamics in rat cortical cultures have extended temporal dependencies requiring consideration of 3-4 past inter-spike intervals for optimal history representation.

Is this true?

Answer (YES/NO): YES